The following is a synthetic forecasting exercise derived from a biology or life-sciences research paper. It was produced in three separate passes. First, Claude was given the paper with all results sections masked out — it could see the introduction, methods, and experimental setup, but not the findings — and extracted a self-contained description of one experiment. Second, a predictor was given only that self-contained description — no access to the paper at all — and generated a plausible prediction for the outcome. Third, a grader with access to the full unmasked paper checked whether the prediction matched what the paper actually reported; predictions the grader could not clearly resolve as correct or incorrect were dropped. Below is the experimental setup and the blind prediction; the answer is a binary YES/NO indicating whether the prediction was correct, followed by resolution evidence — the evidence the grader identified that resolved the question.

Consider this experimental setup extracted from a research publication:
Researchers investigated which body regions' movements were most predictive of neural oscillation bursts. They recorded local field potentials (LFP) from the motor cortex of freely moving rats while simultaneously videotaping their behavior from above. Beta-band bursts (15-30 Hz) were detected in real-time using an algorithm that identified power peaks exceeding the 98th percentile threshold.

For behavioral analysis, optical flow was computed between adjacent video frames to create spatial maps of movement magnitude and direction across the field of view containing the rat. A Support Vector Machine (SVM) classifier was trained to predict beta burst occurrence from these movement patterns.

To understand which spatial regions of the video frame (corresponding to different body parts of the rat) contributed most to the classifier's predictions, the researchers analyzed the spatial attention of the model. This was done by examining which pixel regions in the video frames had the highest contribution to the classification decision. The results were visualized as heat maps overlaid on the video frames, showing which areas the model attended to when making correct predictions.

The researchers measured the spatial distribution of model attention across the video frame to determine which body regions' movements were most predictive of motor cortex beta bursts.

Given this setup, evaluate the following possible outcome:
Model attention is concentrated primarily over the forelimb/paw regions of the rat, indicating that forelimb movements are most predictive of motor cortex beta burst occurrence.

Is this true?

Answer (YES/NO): NO